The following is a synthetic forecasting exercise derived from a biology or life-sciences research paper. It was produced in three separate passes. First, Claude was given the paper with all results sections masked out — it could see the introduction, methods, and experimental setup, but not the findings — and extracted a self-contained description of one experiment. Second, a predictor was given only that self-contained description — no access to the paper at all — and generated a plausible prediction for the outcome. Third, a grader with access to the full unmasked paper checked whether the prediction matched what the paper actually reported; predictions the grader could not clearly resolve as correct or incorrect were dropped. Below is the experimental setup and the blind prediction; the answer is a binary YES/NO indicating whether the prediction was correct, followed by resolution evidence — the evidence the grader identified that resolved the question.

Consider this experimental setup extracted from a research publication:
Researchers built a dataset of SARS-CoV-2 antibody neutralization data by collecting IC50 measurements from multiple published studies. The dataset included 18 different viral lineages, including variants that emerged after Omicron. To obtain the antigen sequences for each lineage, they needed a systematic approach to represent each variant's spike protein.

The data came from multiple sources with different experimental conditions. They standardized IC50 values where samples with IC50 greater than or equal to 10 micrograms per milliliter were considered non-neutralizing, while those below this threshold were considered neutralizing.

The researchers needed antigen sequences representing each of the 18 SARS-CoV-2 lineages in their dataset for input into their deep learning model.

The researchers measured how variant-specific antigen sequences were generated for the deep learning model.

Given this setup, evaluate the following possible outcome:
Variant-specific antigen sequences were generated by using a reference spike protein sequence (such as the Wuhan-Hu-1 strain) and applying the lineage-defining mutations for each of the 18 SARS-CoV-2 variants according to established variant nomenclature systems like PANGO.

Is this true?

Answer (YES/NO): YES